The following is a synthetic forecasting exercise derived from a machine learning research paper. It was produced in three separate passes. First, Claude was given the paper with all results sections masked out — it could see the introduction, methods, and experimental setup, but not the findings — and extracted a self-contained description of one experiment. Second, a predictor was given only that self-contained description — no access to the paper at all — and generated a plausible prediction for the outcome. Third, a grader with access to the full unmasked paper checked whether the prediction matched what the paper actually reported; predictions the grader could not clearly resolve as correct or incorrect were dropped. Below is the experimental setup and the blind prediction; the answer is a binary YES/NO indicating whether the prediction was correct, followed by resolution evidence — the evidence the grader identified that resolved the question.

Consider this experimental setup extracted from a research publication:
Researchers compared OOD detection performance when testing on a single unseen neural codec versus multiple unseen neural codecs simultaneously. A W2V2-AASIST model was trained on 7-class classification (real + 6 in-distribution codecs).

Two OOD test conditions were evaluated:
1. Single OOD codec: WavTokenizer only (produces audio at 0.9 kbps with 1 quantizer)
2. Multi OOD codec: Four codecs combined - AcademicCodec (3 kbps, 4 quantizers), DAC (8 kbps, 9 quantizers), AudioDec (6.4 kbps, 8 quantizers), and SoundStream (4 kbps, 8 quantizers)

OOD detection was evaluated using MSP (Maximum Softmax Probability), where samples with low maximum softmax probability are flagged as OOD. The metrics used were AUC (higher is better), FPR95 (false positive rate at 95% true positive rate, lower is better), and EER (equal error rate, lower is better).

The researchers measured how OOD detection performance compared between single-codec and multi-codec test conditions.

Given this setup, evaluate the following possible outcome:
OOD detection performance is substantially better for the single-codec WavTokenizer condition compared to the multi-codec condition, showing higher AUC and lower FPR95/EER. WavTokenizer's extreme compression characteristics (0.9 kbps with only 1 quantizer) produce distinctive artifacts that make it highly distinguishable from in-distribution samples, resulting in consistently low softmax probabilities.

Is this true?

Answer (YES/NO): YES